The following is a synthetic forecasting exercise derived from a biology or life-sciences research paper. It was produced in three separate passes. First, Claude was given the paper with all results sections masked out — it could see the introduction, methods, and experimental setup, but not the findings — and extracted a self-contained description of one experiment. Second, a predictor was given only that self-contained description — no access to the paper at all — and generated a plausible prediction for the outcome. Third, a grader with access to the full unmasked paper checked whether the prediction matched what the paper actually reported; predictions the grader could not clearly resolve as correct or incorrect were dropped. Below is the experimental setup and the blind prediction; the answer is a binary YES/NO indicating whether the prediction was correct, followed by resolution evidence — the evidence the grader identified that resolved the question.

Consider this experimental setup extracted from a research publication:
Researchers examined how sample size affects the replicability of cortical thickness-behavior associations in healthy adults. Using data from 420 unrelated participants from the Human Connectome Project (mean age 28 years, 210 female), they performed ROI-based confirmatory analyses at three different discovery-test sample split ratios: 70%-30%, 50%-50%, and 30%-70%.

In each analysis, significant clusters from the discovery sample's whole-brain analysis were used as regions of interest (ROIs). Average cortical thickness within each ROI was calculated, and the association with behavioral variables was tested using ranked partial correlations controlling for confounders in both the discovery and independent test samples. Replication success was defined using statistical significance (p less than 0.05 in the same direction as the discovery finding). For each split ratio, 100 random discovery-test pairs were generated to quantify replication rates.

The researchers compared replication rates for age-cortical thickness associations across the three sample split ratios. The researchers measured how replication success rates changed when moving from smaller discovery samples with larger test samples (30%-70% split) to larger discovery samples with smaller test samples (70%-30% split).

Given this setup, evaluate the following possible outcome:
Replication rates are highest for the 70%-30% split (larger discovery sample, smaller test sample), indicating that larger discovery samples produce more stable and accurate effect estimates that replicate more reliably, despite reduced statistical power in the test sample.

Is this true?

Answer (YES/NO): NO